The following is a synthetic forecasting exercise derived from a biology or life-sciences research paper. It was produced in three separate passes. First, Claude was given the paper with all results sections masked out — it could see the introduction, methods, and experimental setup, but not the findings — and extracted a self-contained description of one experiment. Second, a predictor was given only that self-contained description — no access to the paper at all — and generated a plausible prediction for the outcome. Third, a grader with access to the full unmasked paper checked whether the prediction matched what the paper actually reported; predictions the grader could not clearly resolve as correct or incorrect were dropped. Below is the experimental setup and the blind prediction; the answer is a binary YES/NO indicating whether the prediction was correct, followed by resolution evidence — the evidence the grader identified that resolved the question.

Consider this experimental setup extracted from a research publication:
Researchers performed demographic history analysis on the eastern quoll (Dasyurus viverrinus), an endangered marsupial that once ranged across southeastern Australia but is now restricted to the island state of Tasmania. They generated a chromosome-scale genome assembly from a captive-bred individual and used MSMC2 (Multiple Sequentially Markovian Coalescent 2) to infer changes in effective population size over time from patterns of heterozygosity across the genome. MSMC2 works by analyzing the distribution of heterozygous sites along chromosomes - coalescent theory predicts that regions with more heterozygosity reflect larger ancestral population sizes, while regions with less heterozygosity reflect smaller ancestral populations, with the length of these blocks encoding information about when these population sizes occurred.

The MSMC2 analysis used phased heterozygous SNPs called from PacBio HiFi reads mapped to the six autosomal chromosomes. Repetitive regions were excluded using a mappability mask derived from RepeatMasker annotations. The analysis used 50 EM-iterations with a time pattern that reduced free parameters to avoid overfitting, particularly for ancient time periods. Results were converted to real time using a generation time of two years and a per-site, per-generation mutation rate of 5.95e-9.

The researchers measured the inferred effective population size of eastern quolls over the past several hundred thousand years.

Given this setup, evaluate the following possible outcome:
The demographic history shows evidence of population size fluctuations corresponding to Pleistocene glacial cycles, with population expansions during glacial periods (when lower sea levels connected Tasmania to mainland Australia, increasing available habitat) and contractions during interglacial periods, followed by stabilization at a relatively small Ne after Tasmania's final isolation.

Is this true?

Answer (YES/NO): NO